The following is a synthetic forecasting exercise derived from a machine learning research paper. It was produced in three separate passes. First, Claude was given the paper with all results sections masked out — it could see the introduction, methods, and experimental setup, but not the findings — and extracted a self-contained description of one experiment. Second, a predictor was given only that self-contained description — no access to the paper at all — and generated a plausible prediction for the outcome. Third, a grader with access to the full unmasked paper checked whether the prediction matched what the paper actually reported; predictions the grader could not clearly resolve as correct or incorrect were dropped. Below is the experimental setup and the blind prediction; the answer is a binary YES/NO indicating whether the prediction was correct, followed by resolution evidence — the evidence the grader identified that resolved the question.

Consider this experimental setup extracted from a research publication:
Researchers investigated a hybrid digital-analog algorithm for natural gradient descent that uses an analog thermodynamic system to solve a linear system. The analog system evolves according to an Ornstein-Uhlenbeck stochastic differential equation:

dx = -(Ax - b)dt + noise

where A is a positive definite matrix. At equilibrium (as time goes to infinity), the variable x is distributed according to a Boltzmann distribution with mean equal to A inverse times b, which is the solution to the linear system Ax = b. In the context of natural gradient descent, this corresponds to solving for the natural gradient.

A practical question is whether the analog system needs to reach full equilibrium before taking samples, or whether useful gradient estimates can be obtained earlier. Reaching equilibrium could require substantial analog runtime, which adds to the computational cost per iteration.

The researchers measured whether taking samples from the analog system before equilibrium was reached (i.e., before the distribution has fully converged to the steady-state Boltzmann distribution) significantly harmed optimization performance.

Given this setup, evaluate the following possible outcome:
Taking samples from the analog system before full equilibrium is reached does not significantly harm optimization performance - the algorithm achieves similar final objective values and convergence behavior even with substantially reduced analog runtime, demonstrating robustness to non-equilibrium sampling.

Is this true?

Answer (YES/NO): YES